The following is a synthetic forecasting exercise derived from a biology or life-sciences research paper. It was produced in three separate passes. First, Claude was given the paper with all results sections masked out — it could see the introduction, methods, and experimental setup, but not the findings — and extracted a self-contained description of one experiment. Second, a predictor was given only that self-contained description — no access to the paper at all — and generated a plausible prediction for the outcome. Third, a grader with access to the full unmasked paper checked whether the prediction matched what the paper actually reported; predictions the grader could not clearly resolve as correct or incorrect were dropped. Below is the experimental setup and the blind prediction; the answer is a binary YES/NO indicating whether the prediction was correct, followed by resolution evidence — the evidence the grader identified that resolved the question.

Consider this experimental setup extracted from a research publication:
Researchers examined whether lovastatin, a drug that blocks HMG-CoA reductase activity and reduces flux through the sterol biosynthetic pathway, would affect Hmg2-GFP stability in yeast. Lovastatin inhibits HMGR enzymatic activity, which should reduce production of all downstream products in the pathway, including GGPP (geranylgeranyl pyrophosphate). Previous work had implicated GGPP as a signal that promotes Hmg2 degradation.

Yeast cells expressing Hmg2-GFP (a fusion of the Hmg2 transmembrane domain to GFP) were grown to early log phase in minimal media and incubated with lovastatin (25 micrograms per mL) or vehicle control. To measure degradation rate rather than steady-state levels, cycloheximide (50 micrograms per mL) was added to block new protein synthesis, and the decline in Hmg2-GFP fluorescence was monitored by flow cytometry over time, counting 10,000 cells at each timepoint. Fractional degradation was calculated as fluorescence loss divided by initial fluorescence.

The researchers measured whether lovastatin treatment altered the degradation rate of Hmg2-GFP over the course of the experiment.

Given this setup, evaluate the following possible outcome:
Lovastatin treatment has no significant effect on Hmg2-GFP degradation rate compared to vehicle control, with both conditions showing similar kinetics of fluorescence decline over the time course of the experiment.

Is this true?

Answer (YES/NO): NO